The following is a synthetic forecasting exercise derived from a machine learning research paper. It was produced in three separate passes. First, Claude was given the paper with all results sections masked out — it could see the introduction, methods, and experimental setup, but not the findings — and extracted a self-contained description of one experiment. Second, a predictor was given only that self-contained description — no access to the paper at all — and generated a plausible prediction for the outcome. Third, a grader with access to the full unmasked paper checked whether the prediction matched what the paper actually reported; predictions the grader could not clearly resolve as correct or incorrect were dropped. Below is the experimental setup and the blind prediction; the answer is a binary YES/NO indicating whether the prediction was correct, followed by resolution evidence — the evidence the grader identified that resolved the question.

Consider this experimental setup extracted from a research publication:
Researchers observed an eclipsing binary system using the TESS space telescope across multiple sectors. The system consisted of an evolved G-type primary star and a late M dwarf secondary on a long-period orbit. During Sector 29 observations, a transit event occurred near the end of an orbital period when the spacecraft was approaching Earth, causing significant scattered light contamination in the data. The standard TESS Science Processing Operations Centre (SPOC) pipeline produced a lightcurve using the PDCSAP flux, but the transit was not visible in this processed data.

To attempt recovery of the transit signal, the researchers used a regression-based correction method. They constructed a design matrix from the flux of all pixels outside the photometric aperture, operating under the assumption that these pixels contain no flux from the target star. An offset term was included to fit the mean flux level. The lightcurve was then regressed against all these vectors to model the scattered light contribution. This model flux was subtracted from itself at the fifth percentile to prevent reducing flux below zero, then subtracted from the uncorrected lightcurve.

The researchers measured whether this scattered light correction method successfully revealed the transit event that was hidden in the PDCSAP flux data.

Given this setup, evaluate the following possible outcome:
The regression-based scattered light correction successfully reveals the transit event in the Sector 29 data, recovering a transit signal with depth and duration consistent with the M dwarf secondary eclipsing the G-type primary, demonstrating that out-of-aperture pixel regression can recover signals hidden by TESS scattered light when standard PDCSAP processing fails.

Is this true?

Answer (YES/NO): YES